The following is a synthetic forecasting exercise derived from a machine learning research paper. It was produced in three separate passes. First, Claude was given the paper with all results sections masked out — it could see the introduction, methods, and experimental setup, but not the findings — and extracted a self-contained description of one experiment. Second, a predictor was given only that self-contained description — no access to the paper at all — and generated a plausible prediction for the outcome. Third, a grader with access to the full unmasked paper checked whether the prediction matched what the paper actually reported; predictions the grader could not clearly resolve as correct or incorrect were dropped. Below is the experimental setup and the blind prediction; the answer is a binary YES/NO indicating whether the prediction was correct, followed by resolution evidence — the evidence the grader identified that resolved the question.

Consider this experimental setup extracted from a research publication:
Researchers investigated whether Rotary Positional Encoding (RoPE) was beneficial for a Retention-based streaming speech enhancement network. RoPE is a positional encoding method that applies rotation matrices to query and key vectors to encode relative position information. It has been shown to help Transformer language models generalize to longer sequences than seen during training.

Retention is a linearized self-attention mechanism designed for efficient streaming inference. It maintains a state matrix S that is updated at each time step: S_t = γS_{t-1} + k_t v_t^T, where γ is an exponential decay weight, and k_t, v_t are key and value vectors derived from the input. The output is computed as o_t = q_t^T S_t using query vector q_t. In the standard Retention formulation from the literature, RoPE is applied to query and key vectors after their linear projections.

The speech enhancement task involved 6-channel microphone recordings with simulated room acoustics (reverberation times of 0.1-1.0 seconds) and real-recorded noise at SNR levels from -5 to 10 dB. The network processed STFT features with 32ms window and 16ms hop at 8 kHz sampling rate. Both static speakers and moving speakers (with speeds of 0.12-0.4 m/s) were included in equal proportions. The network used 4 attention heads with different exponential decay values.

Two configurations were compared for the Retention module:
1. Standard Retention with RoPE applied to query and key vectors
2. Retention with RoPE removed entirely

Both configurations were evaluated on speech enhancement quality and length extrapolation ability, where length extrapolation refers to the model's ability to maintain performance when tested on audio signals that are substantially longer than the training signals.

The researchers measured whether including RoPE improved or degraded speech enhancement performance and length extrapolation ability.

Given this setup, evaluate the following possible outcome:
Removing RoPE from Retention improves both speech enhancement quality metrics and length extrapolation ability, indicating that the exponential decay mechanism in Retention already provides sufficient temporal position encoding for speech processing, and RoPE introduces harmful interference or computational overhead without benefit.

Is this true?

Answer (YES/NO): NO